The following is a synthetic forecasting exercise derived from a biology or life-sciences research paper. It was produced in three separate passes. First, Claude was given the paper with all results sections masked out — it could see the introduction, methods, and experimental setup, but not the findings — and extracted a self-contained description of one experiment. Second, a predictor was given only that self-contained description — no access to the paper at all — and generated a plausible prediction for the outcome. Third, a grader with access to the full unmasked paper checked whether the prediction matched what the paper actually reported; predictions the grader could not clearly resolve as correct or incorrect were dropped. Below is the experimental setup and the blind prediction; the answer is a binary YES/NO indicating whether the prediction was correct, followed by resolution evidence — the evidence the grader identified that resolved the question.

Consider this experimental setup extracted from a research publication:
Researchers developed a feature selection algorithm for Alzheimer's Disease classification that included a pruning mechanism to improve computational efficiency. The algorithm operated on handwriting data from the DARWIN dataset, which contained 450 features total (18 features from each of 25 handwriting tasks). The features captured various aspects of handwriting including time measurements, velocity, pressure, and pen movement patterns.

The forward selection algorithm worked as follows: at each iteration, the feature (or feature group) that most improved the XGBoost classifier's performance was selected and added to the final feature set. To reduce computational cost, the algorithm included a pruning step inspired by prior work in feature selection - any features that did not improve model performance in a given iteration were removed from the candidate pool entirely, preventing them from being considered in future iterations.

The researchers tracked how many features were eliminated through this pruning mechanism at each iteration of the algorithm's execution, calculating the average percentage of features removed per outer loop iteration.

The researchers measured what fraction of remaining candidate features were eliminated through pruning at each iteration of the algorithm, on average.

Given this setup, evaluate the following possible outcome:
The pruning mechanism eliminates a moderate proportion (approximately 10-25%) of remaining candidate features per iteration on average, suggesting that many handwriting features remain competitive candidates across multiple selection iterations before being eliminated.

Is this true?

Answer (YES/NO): YES